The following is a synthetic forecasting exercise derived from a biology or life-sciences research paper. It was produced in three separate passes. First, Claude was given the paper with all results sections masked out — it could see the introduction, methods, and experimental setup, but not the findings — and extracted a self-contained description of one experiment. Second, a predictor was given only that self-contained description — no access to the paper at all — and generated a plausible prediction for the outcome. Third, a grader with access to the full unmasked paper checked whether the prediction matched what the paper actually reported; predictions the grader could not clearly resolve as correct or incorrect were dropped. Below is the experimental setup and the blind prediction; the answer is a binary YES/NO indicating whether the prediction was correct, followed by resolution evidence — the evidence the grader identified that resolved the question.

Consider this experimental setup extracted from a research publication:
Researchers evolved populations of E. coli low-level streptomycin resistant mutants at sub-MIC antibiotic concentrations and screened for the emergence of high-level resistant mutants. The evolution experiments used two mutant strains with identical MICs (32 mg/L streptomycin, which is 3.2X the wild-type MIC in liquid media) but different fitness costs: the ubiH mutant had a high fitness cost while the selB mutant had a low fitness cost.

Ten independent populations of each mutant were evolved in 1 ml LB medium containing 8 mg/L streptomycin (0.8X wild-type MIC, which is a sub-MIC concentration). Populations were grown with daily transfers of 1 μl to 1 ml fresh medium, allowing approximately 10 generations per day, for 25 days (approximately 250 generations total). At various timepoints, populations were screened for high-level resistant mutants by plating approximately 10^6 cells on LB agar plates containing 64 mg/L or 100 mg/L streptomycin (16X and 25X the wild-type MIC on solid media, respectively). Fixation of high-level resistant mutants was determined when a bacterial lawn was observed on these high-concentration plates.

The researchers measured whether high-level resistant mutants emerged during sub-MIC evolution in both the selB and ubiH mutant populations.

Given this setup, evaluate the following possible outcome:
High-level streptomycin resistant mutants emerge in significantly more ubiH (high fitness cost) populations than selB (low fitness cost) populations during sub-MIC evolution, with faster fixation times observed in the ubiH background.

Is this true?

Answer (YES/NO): NO